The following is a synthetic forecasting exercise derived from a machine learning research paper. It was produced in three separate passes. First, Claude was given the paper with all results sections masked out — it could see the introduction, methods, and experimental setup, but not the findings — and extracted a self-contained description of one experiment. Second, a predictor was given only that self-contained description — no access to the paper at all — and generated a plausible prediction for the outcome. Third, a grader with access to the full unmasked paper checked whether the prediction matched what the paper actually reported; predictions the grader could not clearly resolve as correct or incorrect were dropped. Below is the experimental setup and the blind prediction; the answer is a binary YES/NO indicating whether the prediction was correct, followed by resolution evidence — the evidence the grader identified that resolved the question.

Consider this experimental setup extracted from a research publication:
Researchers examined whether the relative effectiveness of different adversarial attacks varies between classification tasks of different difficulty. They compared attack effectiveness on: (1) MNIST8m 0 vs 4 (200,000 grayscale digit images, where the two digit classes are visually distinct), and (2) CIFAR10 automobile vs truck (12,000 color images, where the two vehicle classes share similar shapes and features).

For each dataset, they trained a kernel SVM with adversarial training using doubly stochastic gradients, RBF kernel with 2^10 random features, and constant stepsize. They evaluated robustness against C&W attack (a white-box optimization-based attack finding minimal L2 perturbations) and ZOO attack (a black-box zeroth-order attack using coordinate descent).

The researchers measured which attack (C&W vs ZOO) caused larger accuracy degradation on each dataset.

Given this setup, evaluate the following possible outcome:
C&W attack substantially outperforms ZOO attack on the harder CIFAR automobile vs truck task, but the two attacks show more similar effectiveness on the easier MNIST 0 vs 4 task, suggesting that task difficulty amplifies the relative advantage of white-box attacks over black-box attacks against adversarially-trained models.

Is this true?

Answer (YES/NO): NO